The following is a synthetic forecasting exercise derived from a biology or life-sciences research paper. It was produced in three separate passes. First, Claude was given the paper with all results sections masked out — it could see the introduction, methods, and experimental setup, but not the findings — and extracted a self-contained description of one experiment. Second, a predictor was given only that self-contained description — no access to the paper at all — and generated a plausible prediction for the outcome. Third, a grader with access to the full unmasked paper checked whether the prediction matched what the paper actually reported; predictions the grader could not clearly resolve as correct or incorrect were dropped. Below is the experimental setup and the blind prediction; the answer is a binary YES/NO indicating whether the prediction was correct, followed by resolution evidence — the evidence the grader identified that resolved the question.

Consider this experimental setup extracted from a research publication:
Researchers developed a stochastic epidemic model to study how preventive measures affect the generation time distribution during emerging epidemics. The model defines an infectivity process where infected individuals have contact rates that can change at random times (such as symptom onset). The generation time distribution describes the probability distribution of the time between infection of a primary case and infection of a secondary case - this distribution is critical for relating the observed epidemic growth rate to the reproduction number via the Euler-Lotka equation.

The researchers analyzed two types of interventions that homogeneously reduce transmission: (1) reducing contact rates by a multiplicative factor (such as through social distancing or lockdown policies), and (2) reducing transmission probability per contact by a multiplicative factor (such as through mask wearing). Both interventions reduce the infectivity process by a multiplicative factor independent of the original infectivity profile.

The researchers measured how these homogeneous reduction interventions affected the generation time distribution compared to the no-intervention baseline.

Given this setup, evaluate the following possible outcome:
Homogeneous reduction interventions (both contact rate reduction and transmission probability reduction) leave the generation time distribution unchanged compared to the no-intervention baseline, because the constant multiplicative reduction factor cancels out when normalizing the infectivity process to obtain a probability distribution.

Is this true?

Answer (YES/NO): YES